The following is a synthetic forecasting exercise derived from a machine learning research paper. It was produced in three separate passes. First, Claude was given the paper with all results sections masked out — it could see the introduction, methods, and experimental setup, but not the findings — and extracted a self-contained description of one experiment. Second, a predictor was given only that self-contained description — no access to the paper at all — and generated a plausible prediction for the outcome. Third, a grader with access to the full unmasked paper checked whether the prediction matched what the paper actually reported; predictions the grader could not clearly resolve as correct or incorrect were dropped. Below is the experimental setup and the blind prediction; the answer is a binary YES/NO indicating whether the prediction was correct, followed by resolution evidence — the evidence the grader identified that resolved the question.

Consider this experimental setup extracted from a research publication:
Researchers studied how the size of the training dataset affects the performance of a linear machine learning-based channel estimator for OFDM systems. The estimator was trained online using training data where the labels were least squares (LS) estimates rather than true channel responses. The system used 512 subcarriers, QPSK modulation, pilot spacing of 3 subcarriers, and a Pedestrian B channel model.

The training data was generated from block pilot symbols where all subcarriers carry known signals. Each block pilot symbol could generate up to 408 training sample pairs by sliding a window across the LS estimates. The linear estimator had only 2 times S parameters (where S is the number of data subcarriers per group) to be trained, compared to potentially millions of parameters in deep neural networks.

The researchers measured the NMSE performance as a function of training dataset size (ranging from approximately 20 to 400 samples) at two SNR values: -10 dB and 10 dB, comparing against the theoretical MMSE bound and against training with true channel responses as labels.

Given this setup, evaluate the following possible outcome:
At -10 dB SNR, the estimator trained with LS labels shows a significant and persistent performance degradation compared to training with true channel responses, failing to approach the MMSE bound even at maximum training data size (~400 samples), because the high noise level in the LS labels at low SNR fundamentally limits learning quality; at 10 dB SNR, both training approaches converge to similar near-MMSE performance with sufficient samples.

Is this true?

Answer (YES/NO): NO